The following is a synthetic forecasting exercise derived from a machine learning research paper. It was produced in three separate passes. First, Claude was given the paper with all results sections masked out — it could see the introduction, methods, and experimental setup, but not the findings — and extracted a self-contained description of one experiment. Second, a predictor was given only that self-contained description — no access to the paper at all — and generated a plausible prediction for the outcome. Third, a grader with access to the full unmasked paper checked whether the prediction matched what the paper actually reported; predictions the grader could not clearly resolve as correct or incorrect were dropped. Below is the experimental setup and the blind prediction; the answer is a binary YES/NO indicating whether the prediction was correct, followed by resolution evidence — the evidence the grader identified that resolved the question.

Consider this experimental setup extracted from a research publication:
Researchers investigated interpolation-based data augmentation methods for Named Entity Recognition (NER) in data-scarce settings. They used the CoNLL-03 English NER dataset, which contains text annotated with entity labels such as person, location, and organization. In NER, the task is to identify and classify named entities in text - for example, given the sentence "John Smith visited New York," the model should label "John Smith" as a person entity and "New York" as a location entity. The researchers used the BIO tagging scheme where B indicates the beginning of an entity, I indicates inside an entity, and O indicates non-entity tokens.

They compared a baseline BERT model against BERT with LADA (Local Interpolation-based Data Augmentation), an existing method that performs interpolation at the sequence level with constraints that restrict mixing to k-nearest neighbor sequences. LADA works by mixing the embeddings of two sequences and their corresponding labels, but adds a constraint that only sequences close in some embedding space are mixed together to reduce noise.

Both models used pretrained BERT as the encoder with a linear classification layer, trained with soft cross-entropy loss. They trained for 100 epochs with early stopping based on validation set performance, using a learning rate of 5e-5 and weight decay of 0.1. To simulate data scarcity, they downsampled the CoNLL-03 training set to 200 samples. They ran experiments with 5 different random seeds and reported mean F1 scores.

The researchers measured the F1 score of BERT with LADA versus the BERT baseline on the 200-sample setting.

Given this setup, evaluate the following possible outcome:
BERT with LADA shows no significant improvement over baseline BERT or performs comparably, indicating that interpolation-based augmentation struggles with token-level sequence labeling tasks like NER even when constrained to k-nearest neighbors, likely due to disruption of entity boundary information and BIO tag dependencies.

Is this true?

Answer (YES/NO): NO